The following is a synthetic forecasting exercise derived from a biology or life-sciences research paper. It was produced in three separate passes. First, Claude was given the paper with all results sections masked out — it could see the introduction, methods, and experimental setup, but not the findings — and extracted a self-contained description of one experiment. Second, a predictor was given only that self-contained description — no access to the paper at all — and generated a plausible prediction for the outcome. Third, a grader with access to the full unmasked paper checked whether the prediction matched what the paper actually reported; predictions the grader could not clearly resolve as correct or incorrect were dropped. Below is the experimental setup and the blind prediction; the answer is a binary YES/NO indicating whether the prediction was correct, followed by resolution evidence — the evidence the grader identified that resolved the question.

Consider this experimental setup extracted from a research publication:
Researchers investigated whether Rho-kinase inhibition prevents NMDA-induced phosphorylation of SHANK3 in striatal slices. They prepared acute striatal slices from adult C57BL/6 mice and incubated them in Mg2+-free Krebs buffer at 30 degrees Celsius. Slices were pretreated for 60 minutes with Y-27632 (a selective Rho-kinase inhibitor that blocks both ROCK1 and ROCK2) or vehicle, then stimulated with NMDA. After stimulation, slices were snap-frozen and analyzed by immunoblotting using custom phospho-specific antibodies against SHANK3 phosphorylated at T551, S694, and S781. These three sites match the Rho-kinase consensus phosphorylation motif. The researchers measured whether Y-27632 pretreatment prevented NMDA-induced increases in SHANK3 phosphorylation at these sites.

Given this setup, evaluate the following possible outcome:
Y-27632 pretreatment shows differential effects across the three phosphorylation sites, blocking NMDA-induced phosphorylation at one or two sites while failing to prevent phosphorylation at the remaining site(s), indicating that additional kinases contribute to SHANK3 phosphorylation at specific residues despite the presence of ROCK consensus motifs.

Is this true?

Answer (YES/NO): NO